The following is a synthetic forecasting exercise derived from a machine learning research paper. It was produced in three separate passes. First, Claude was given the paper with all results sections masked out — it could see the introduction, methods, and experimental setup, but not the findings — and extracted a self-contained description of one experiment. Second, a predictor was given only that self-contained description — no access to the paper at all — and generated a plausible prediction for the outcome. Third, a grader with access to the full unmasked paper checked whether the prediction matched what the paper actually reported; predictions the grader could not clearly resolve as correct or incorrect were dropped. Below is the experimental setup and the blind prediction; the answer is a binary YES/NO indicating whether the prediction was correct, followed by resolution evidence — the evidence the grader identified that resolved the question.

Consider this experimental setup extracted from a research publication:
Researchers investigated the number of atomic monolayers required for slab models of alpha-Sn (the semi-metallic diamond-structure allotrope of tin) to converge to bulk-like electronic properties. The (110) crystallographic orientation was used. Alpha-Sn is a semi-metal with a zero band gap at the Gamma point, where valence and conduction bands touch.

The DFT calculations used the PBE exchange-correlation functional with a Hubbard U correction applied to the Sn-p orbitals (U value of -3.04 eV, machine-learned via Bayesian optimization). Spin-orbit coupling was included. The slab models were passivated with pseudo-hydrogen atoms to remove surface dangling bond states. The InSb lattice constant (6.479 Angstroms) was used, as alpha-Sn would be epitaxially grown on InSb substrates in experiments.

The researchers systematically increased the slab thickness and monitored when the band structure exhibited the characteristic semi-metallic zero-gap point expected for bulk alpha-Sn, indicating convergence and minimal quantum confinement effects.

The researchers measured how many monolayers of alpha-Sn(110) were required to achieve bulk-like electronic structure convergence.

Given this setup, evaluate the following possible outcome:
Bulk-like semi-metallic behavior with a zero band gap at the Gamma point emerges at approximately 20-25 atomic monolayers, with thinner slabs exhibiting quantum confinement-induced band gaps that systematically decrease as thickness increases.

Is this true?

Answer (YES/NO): NO